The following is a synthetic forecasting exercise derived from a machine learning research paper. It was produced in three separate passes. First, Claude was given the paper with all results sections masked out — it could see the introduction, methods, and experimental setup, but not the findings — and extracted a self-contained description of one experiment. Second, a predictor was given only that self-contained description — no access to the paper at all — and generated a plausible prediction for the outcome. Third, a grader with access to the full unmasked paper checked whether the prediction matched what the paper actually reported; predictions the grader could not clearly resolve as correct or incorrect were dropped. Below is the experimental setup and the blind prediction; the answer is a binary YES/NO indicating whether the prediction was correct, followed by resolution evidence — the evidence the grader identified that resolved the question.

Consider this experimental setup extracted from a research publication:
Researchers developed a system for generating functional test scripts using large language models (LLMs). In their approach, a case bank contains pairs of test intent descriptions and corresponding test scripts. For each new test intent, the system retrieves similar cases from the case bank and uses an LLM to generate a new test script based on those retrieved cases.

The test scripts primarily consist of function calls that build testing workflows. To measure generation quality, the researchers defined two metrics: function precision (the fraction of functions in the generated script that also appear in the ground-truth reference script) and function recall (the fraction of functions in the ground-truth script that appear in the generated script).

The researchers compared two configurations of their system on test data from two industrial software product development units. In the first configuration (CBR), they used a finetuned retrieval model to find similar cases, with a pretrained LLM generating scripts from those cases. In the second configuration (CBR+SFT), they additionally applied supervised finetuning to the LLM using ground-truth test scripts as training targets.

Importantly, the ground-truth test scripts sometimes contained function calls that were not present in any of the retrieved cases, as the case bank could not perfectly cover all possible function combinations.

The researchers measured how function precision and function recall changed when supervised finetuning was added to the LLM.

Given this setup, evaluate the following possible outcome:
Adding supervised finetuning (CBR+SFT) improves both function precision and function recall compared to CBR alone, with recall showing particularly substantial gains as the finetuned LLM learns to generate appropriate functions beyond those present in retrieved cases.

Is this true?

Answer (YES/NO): NO